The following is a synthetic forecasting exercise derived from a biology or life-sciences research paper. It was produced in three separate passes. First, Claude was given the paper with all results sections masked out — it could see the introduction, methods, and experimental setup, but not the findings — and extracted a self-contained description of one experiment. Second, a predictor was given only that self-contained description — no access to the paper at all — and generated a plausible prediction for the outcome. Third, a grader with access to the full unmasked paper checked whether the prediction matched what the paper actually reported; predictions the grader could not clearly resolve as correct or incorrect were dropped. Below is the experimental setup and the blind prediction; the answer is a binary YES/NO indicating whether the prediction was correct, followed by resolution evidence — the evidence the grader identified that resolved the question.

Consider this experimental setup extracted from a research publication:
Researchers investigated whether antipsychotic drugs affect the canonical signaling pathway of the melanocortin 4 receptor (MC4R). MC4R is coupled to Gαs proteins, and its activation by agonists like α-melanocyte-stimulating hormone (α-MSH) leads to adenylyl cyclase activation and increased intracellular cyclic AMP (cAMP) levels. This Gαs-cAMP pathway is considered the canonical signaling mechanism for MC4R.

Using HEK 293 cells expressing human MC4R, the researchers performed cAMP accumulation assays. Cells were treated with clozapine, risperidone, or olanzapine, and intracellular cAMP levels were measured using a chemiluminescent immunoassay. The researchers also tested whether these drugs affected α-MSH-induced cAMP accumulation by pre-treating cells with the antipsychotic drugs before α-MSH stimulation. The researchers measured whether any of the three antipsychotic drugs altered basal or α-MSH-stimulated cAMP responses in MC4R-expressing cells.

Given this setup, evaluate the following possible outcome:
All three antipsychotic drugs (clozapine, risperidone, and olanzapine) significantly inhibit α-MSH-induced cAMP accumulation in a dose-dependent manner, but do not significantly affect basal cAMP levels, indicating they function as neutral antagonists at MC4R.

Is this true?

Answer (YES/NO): NO